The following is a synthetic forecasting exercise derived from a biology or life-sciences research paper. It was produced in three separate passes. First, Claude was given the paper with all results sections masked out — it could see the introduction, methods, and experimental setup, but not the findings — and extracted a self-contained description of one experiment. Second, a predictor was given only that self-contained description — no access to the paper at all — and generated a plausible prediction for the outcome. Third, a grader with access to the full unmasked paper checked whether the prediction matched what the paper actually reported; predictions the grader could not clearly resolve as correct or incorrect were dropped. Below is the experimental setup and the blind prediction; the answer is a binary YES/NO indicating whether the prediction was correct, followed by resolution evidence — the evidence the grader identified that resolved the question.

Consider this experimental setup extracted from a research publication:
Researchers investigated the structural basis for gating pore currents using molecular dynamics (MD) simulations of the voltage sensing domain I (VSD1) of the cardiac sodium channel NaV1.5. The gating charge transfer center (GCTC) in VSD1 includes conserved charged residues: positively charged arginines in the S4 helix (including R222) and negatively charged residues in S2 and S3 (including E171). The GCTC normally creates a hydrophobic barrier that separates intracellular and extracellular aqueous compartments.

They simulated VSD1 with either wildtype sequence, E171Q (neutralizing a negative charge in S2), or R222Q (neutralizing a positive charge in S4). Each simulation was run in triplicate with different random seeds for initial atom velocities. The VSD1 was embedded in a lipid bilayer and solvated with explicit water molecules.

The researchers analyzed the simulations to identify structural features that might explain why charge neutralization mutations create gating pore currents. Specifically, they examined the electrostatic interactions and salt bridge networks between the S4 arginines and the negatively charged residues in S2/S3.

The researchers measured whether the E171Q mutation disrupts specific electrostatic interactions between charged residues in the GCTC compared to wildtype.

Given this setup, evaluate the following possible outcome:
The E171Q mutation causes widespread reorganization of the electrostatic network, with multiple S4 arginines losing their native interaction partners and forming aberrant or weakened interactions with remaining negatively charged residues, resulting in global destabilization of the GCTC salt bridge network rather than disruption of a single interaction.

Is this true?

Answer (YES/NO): NO